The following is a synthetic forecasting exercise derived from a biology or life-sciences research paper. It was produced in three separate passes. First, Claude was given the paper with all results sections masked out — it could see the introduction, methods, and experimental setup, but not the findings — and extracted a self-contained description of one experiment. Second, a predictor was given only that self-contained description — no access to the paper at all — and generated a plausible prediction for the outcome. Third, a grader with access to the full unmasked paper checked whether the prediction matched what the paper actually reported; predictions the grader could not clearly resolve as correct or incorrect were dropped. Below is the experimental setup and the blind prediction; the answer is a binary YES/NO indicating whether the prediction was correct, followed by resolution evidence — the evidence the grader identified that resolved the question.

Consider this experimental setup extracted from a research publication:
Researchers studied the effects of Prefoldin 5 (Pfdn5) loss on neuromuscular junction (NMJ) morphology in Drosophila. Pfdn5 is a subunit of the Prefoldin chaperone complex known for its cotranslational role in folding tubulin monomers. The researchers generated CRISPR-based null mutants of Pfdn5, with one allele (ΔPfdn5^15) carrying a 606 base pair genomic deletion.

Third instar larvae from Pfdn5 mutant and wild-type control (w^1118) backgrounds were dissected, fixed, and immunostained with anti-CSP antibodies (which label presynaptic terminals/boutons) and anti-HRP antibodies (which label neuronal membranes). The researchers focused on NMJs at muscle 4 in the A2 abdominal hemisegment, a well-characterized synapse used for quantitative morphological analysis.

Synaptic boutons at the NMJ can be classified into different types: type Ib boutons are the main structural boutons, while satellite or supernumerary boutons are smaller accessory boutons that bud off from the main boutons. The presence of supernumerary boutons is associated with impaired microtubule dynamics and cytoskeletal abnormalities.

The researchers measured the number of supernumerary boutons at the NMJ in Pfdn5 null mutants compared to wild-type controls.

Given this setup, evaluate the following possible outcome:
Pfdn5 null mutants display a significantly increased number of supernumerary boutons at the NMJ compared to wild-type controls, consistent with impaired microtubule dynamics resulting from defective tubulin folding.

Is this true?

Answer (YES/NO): YES